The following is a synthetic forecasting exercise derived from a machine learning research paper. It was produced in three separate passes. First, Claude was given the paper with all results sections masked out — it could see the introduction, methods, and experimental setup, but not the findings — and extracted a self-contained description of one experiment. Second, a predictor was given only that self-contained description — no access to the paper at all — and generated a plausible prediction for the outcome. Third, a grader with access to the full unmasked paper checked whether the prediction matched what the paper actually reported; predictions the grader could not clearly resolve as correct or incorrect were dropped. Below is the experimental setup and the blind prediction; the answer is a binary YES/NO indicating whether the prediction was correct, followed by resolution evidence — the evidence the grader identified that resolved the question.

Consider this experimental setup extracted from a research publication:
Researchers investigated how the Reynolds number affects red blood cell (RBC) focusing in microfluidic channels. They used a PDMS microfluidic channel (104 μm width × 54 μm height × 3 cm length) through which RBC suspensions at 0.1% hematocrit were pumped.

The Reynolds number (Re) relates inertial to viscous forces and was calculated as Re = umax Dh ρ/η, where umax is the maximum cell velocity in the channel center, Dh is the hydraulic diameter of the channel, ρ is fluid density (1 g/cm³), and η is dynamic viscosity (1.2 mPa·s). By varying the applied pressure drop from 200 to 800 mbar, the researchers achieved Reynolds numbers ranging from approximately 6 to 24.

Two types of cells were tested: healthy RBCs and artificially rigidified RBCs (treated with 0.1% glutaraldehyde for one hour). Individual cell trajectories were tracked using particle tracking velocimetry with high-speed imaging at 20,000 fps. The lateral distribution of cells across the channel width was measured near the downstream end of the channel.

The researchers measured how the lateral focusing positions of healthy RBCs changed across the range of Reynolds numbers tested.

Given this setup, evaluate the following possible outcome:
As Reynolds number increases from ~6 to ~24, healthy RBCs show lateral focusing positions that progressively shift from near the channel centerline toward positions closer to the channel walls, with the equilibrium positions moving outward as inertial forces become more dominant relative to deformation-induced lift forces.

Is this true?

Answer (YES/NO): NO